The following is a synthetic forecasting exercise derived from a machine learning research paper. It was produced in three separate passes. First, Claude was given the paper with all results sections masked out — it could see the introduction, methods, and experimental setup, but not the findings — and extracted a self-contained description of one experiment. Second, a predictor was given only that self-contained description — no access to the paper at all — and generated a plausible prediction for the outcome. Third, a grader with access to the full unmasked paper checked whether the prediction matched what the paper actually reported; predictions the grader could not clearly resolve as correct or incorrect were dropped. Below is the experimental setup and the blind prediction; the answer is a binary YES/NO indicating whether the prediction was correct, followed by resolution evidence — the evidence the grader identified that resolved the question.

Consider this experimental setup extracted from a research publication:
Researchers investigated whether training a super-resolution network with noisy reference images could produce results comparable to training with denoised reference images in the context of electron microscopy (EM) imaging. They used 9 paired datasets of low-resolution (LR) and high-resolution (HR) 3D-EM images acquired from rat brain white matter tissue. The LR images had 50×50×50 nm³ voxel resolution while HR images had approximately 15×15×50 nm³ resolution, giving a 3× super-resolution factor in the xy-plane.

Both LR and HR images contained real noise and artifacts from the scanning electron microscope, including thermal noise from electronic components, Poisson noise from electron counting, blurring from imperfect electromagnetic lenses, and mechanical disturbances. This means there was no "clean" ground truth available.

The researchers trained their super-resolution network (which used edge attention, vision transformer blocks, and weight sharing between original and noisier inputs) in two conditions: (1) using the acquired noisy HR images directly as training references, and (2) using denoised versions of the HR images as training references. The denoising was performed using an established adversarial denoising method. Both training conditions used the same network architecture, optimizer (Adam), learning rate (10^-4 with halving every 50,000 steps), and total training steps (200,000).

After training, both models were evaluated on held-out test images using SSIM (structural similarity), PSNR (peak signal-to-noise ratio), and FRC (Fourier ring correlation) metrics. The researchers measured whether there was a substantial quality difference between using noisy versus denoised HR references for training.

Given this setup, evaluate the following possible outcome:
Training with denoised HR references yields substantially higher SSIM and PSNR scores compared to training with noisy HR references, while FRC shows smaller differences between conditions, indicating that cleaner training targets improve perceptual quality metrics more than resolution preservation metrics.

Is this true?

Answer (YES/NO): NO